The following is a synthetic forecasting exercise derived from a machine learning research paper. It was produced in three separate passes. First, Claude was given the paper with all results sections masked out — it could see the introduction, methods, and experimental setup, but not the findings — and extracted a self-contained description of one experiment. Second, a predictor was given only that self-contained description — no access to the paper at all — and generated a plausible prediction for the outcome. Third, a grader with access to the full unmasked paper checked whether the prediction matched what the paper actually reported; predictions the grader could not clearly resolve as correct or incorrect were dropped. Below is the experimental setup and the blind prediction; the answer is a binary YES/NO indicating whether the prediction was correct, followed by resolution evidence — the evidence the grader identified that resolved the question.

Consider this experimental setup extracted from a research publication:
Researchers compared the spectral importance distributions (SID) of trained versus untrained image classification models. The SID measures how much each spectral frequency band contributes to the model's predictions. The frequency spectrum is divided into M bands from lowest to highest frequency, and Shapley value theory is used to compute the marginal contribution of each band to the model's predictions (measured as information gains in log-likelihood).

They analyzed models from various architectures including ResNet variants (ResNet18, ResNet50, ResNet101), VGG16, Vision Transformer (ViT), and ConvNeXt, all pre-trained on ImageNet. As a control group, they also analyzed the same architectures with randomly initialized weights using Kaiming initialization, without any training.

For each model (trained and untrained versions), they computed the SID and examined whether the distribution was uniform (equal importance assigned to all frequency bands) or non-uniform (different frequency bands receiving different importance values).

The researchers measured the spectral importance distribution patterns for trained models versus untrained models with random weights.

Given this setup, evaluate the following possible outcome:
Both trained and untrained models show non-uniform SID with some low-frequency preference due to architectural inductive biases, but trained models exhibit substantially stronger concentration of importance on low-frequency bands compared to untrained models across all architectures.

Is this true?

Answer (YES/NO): NO